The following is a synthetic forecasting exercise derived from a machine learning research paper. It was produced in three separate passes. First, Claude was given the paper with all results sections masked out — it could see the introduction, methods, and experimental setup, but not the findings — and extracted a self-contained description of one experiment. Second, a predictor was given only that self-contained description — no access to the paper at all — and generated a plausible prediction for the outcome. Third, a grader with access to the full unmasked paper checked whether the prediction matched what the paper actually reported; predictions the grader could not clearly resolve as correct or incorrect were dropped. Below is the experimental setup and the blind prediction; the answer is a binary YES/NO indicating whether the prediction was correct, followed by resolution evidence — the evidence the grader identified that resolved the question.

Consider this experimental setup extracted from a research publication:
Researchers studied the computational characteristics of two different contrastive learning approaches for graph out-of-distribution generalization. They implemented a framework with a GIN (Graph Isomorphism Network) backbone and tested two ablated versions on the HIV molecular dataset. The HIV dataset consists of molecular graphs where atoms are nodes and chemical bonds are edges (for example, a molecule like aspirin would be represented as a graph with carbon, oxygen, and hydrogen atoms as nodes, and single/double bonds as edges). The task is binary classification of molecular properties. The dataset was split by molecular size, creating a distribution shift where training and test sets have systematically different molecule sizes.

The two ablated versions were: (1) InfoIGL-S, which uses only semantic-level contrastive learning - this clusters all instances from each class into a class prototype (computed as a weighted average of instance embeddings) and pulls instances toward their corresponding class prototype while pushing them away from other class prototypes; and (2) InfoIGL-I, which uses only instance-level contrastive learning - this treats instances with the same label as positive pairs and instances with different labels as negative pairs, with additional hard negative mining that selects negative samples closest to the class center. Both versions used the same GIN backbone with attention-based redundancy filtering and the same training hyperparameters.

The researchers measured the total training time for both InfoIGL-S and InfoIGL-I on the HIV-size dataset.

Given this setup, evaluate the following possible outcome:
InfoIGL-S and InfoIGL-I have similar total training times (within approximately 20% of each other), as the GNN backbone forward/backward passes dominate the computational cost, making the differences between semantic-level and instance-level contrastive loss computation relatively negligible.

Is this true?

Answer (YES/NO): YES